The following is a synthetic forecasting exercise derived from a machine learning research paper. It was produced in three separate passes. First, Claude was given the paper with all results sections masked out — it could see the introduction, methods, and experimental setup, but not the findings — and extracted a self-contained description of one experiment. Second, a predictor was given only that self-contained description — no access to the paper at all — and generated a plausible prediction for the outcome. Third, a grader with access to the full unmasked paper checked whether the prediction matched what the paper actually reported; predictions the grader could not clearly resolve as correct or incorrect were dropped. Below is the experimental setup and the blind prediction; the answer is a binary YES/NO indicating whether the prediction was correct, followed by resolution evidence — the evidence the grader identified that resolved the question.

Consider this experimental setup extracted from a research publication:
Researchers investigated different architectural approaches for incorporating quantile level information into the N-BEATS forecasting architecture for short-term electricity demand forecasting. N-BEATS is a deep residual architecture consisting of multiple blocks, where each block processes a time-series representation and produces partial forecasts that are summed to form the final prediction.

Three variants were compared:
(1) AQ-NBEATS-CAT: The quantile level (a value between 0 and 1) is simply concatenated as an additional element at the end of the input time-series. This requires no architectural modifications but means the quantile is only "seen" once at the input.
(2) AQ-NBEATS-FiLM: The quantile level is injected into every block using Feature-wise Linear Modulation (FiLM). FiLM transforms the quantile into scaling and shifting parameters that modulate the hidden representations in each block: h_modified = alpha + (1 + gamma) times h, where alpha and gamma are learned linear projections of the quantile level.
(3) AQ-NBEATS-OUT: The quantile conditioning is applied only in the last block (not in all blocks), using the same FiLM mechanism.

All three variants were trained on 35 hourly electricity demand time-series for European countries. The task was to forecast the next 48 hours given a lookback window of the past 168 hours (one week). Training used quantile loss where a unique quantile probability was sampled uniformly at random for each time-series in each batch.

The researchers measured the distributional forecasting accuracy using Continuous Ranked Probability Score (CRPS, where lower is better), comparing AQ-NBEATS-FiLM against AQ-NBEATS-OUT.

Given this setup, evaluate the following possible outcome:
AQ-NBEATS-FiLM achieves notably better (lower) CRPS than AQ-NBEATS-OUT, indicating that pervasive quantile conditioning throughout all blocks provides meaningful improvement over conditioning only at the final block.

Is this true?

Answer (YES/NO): NO